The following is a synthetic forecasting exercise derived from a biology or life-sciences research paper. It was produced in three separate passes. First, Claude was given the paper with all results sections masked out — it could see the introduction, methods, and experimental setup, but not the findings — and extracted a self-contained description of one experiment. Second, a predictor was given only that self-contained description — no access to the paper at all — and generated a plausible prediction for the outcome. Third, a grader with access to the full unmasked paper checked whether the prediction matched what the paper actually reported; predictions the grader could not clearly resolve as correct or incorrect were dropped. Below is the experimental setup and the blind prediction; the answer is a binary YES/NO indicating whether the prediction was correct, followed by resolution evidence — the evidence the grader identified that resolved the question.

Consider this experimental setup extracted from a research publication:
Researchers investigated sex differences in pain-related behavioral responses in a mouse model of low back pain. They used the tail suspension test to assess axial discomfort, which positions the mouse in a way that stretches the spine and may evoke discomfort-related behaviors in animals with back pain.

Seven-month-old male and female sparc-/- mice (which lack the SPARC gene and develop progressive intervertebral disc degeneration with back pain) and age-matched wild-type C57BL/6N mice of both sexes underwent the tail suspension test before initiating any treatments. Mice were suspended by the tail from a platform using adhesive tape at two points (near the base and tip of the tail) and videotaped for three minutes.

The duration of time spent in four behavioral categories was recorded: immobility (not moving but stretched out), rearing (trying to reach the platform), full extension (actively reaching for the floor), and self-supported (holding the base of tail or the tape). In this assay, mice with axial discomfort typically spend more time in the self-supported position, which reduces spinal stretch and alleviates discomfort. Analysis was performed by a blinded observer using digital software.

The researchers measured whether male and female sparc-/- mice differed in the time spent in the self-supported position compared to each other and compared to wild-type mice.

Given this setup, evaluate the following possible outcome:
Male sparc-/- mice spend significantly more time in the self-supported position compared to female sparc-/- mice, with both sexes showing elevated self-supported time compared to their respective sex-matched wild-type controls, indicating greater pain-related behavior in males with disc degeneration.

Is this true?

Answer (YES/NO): NO